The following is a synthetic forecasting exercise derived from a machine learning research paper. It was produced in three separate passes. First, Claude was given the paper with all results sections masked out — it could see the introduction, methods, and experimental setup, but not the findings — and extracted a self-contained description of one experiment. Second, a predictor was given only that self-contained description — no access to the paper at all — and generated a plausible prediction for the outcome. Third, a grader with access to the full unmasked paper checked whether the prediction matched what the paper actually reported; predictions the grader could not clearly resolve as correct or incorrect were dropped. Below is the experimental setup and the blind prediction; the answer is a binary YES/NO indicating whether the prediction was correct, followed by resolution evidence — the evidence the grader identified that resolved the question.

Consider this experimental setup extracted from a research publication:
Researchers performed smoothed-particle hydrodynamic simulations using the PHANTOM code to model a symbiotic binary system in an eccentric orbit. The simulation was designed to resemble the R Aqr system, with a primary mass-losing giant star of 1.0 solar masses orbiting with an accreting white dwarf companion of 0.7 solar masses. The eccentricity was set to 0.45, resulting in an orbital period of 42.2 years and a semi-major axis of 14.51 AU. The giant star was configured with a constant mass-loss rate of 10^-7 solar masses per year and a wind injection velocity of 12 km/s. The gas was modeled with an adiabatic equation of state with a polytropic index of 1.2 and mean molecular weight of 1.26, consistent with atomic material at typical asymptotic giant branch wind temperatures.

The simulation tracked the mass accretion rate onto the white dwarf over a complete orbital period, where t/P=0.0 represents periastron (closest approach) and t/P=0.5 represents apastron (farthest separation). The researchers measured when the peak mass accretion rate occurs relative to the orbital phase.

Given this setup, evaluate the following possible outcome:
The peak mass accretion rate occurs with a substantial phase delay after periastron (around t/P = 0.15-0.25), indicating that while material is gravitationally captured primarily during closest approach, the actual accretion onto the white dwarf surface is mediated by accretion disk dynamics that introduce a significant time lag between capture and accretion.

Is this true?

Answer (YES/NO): YES